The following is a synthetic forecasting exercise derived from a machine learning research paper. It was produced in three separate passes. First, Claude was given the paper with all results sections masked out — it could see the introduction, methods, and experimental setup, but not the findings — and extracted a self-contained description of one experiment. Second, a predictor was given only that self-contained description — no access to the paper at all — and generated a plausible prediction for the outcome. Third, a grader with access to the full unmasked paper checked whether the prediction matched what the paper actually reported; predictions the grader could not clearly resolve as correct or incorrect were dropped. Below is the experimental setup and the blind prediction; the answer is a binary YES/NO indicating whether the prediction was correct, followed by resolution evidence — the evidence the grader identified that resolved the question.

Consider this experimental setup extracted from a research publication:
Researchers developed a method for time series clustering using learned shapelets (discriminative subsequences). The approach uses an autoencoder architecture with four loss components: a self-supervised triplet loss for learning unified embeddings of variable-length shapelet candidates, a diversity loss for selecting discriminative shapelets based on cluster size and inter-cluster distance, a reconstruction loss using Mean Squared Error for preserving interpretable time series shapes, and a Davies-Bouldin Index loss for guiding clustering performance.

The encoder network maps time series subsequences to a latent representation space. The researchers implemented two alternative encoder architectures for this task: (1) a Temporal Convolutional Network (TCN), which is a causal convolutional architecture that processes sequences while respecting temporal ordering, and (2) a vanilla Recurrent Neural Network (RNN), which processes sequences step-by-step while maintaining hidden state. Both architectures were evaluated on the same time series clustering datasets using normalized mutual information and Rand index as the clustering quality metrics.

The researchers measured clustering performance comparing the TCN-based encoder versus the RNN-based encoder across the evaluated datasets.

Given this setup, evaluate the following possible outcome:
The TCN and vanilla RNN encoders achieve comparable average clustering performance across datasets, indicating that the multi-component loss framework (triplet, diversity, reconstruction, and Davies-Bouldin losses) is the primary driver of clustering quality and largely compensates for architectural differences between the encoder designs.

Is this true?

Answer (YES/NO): YES